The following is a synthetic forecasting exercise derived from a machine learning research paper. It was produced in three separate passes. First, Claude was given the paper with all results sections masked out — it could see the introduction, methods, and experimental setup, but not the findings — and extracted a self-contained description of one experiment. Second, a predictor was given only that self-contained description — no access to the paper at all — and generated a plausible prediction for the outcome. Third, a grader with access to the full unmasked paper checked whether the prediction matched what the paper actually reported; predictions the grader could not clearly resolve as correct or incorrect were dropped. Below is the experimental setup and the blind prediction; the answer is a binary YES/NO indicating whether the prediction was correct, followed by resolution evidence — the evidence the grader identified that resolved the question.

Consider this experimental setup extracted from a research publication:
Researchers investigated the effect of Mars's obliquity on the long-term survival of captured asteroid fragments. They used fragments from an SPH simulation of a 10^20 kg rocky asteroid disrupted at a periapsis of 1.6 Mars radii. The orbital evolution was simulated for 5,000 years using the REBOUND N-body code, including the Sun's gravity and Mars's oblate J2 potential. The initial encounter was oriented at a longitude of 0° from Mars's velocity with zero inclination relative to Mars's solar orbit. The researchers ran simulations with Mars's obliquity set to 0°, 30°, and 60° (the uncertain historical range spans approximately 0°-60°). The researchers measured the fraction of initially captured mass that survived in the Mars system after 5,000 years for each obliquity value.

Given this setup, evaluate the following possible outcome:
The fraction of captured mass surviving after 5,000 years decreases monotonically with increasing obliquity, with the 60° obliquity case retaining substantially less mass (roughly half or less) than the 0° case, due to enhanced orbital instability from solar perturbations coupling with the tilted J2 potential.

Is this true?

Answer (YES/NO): NO